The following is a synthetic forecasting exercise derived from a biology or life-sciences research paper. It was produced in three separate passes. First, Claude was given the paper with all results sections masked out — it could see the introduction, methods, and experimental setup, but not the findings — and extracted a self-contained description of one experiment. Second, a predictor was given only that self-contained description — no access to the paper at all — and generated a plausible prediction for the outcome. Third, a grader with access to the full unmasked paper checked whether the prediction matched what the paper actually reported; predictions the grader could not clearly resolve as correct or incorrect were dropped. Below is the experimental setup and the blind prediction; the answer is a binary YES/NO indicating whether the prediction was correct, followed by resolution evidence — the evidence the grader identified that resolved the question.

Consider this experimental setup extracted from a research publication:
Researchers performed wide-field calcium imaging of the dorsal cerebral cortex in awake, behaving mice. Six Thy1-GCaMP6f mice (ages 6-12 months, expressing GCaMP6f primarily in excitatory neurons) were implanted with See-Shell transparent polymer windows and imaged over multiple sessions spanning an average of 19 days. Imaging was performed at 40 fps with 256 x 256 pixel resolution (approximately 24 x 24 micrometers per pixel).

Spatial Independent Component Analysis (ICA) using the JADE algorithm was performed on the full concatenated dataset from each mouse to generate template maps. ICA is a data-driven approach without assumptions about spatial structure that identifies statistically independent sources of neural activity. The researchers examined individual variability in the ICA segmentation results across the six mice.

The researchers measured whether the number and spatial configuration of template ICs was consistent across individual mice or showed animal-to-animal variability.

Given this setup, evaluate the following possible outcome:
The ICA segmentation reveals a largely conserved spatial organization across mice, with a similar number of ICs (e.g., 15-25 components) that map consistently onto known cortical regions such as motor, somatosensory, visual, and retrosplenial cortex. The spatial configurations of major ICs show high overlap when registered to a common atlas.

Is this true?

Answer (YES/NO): NO